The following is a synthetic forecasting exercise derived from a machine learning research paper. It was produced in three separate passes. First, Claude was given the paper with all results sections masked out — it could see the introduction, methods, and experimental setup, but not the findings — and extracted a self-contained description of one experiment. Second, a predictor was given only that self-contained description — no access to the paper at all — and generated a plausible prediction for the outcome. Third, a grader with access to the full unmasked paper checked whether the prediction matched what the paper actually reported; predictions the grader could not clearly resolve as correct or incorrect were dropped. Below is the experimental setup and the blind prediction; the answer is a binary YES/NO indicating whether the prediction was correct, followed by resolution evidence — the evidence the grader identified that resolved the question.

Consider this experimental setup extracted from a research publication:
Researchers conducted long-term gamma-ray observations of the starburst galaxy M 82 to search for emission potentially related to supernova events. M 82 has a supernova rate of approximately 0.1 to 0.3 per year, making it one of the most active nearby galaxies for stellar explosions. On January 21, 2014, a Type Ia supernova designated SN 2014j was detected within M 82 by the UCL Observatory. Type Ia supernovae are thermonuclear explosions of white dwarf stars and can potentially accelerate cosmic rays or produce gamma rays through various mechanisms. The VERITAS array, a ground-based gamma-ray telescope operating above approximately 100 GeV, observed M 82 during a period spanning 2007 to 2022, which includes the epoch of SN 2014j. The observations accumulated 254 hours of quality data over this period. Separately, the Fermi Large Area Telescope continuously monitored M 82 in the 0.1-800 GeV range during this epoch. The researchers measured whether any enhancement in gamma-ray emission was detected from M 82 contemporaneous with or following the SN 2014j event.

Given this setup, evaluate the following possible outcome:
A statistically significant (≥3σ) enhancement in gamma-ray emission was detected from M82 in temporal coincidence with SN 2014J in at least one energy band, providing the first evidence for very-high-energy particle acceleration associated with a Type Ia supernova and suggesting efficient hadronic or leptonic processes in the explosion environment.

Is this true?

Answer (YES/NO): NO